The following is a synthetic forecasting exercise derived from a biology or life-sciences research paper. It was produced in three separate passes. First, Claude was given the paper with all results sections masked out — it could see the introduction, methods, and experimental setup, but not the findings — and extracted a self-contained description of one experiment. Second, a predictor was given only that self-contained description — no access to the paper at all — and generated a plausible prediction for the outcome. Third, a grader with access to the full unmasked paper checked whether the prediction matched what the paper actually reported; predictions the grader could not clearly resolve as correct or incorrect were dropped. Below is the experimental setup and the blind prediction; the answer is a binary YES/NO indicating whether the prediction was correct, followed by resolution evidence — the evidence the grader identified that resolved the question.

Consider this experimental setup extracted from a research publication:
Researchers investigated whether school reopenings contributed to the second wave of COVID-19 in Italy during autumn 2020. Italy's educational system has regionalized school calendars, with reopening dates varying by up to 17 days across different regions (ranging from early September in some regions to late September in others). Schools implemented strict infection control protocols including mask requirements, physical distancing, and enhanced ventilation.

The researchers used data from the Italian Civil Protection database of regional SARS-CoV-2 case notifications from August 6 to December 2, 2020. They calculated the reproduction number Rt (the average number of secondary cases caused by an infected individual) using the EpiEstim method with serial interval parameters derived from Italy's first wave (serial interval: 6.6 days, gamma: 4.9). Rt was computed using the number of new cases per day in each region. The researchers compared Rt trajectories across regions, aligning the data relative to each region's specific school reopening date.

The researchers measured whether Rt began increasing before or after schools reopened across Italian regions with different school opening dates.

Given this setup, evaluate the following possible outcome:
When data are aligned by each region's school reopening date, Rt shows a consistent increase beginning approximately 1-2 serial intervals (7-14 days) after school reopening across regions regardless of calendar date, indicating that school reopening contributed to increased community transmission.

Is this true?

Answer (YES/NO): NO